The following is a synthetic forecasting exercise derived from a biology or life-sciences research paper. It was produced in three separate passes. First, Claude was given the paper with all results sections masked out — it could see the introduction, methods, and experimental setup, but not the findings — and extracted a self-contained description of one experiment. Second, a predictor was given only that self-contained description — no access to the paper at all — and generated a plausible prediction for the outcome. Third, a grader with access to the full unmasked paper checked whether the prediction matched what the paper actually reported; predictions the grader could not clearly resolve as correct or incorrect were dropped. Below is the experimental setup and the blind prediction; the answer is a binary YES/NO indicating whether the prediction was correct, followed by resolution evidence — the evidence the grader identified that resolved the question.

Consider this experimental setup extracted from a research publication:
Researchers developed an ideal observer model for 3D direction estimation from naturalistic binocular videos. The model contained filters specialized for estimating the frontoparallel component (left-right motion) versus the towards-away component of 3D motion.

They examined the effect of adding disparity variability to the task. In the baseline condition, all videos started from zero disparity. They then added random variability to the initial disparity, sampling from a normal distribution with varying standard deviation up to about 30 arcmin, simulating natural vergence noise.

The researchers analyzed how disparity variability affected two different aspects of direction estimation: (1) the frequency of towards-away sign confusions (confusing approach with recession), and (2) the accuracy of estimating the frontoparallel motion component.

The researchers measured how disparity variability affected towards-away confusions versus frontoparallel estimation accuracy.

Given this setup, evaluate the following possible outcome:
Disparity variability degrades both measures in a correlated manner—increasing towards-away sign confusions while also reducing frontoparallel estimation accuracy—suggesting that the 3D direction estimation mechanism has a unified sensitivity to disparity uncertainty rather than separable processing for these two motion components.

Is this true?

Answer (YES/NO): NO